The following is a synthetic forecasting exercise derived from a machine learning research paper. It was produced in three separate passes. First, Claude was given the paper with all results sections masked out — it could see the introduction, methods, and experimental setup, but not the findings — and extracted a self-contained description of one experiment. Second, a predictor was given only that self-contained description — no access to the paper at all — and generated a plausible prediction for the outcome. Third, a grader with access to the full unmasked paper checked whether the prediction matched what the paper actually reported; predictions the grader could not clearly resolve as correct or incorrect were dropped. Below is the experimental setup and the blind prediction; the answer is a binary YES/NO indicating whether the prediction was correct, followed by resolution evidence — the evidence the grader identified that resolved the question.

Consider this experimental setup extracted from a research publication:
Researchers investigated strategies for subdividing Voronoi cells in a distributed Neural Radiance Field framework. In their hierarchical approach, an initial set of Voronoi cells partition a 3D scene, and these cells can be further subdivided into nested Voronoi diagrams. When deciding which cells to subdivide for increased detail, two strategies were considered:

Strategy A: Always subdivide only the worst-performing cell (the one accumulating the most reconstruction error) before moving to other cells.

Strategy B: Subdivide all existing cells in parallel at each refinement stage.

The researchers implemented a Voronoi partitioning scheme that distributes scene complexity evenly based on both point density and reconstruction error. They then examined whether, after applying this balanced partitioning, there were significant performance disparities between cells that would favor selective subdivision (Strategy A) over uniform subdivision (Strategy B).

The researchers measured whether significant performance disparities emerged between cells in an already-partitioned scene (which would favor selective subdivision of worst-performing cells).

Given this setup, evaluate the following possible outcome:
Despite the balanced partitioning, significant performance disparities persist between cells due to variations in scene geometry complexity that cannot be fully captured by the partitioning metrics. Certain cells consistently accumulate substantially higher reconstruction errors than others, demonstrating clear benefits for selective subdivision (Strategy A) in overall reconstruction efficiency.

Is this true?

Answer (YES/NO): NO